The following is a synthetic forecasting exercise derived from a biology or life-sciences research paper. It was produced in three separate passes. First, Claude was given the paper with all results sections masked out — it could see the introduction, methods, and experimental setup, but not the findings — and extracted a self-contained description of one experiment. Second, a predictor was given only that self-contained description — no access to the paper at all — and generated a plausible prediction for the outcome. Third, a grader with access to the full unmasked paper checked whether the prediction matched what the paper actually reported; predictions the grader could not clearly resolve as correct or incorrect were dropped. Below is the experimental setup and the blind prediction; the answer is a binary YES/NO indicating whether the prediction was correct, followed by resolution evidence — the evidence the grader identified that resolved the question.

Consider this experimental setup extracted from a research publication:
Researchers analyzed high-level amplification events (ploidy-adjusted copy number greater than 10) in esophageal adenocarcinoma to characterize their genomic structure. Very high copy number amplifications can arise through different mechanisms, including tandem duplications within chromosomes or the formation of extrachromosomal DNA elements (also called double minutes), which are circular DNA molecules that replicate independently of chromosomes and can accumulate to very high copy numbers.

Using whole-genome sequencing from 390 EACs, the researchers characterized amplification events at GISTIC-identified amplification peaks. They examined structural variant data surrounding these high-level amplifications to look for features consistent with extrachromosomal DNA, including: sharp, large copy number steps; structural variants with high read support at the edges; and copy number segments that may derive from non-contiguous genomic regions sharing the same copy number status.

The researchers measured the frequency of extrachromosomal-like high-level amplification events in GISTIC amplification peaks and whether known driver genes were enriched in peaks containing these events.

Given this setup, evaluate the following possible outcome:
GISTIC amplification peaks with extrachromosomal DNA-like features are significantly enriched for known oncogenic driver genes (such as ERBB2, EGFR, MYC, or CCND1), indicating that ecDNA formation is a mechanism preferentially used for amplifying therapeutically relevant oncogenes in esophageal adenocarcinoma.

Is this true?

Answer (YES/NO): YES